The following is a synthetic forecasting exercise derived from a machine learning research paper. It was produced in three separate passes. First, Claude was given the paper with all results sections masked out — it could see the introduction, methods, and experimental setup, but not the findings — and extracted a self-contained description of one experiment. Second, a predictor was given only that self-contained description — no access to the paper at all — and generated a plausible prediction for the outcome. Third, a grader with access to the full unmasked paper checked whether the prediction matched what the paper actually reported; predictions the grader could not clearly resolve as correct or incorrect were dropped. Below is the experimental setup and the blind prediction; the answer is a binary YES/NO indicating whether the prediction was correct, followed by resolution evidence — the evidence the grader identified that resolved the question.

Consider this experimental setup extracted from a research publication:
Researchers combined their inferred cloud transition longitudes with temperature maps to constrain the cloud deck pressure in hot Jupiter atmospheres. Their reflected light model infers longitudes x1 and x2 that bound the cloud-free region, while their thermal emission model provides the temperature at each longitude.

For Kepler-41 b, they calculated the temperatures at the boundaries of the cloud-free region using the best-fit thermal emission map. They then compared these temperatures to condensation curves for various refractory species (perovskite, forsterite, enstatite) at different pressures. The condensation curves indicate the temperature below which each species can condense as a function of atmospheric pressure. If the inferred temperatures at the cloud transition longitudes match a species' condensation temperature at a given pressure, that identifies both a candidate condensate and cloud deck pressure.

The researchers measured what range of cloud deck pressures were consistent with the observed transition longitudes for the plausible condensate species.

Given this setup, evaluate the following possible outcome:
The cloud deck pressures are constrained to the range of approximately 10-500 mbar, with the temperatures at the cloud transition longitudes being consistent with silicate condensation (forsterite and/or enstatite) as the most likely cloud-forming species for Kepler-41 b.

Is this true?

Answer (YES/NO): NO